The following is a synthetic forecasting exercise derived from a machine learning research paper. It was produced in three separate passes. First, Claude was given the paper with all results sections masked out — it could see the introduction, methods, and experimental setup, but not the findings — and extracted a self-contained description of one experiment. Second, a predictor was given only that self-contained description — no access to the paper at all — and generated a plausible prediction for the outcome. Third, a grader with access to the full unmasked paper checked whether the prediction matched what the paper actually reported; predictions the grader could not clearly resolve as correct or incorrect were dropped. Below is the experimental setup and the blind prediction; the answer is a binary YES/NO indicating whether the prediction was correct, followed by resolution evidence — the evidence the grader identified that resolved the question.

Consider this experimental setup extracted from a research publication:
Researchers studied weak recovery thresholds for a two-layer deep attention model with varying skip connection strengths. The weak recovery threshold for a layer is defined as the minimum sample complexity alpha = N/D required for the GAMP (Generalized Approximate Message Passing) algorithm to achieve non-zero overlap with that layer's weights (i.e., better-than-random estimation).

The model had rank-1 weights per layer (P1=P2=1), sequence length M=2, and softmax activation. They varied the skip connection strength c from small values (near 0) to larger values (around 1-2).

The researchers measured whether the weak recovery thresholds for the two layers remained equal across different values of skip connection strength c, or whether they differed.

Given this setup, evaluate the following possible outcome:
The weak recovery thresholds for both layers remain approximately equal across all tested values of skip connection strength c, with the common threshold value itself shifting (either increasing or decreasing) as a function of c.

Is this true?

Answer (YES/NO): NO